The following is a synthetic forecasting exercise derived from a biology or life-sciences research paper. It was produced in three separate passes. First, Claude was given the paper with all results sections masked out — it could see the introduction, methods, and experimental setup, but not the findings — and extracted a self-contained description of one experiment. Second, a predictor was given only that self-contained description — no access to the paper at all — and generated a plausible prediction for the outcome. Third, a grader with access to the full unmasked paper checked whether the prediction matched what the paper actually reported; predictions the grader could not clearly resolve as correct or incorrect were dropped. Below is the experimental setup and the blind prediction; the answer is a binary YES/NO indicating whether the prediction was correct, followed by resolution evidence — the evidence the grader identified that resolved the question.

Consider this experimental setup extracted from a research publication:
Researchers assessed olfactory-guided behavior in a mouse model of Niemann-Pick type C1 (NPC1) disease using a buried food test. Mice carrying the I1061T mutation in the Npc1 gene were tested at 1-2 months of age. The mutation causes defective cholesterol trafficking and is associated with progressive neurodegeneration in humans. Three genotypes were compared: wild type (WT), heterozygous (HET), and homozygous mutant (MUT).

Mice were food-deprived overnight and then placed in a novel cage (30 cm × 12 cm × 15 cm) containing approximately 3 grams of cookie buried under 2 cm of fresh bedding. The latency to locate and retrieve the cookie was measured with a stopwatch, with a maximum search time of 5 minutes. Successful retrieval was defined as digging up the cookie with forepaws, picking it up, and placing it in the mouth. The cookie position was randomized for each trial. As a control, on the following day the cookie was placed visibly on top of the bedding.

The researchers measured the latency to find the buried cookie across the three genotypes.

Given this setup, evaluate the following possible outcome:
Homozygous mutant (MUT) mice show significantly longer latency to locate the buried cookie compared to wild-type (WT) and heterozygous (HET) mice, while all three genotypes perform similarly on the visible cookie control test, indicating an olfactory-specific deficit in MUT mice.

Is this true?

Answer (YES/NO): YES